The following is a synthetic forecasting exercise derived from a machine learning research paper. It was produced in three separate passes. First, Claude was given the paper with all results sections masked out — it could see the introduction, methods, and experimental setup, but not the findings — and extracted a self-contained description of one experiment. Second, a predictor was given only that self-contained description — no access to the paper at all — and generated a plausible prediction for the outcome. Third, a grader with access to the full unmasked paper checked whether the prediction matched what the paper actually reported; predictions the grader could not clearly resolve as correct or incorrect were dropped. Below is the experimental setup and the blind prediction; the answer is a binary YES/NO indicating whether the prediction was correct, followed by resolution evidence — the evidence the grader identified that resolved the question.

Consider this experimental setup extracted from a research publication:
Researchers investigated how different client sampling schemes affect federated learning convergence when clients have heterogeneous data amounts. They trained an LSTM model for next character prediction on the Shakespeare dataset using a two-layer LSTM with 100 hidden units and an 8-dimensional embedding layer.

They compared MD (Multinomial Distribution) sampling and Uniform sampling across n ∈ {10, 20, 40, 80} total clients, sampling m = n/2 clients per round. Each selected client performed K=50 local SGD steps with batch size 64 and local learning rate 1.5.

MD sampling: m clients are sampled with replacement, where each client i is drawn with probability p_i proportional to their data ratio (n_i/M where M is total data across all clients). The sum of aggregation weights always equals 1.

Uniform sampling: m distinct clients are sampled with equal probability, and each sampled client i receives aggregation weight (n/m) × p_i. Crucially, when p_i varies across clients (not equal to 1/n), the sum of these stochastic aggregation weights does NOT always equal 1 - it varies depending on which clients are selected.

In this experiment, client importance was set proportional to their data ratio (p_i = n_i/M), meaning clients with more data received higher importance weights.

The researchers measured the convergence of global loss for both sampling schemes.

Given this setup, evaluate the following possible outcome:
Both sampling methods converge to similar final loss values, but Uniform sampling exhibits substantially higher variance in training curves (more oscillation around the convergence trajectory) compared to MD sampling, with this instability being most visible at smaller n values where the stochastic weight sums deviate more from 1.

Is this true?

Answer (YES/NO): NO